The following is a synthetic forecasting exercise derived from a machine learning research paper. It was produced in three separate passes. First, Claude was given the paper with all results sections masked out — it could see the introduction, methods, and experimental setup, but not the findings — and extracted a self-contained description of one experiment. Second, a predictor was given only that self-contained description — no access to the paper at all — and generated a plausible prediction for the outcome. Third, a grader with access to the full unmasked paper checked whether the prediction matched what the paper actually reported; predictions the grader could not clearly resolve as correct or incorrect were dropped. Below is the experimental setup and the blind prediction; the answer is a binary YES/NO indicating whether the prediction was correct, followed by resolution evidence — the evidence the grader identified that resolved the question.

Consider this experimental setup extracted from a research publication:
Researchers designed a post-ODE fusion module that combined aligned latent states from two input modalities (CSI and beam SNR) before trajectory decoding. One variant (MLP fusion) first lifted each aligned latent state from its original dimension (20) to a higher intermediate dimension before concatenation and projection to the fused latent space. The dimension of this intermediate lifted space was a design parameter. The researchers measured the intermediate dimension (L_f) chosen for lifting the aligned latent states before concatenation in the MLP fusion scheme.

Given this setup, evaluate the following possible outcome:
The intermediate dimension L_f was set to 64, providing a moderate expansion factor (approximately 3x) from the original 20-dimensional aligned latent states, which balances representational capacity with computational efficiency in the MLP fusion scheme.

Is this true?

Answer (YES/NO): NO